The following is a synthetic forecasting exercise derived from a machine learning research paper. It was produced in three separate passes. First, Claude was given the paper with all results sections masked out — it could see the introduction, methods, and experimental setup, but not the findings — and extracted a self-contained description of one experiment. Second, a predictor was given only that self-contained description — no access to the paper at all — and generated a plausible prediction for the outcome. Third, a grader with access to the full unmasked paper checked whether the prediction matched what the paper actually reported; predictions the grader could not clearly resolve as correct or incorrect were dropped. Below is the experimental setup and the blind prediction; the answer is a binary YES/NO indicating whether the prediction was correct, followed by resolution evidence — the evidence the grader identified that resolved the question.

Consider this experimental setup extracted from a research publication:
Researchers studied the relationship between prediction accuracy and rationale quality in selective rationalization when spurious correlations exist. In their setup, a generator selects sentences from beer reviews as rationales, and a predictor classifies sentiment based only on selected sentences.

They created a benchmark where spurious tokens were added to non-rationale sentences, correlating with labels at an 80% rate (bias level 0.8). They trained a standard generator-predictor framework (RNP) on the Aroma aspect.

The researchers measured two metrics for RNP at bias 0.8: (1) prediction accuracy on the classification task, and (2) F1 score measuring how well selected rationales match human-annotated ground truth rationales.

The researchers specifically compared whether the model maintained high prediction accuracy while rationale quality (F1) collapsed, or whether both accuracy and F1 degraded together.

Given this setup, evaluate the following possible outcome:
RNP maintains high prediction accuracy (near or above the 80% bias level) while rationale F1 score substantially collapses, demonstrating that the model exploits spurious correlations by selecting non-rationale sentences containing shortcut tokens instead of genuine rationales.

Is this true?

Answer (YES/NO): YES